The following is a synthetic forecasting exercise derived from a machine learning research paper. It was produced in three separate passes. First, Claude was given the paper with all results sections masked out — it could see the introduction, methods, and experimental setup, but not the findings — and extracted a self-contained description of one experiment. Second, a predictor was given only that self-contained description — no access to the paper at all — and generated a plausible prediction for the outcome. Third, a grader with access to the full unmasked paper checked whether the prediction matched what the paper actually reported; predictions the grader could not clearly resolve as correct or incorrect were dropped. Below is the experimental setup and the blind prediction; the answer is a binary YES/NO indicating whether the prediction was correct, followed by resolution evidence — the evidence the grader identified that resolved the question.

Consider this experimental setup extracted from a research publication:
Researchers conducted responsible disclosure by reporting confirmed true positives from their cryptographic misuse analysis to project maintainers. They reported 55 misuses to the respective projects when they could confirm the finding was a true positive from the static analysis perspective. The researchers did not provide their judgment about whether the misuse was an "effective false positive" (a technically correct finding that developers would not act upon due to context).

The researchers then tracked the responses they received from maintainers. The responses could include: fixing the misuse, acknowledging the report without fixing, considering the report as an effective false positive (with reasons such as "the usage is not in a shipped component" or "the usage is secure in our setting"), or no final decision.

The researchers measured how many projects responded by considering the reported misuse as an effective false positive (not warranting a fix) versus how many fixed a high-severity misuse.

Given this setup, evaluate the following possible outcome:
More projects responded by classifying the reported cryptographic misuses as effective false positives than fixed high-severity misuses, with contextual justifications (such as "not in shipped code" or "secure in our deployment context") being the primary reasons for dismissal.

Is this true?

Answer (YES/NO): YES